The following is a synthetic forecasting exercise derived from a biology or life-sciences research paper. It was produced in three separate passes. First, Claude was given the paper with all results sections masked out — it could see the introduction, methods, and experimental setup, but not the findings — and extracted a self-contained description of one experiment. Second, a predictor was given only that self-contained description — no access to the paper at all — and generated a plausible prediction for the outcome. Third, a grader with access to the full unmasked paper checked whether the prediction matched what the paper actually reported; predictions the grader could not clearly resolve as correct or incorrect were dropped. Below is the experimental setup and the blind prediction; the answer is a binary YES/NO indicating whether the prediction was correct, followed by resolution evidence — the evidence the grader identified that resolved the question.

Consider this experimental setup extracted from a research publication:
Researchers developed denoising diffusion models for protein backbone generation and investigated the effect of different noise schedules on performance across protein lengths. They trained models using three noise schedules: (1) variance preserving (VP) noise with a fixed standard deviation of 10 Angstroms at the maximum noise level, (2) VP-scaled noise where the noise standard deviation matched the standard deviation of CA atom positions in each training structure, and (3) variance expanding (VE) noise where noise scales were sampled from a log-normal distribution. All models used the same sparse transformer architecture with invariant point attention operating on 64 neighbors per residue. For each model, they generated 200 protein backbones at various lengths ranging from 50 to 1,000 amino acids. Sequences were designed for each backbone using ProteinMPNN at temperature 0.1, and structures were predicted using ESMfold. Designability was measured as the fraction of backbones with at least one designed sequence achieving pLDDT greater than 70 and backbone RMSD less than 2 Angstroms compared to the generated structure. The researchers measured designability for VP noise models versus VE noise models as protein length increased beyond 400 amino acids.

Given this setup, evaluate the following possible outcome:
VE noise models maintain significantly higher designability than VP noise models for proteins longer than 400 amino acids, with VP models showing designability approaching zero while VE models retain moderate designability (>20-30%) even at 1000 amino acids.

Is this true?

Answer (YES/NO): NO